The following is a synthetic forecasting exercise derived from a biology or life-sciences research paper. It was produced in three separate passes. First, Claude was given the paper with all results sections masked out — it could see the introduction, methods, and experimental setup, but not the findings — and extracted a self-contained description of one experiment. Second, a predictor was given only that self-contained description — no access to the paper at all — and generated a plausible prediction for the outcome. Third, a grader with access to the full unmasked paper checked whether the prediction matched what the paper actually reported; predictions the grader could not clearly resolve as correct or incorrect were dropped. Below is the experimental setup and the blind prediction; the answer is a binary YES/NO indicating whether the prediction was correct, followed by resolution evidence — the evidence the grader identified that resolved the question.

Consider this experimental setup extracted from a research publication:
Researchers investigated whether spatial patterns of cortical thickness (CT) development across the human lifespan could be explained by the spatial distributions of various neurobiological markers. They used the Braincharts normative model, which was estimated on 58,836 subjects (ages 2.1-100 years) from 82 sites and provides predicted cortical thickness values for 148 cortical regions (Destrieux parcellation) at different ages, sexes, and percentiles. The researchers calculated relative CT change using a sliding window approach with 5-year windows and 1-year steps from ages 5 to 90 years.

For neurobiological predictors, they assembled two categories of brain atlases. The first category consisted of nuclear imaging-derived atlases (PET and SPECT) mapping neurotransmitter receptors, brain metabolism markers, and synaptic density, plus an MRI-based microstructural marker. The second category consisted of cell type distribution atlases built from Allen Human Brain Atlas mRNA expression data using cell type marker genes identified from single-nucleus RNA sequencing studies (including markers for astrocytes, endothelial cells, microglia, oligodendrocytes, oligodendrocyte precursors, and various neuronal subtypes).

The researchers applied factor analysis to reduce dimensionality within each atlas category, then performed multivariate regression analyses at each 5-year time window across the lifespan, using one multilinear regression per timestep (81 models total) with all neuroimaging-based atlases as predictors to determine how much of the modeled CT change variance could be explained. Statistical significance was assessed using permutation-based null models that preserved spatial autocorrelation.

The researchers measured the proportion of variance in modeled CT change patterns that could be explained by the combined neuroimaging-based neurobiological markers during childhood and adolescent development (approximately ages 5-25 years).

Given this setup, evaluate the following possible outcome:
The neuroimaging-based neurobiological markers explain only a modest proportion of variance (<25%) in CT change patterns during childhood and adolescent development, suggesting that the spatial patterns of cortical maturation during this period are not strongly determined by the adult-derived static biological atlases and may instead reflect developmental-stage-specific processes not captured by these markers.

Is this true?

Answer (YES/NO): NO